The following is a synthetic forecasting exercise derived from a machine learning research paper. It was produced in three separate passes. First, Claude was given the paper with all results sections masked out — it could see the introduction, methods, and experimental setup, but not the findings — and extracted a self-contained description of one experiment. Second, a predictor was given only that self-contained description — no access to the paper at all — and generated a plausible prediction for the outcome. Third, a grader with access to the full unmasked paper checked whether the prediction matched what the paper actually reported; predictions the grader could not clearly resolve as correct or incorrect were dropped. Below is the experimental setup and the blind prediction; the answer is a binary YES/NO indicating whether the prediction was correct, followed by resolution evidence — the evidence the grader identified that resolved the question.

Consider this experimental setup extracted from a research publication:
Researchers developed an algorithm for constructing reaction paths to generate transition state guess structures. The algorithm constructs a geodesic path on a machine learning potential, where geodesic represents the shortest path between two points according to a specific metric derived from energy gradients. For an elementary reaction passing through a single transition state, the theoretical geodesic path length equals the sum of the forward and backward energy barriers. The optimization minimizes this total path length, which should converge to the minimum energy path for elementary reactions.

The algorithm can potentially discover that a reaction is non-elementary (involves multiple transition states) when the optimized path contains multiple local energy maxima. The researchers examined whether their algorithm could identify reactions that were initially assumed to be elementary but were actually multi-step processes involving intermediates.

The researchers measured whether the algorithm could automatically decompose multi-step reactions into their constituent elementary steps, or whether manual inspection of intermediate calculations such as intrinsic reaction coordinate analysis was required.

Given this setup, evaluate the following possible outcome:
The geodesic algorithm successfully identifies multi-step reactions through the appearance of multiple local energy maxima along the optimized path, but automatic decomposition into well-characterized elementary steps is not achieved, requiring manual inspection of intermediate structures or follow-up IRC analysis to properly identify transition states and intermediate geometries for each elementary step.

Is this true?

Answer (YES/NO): YES